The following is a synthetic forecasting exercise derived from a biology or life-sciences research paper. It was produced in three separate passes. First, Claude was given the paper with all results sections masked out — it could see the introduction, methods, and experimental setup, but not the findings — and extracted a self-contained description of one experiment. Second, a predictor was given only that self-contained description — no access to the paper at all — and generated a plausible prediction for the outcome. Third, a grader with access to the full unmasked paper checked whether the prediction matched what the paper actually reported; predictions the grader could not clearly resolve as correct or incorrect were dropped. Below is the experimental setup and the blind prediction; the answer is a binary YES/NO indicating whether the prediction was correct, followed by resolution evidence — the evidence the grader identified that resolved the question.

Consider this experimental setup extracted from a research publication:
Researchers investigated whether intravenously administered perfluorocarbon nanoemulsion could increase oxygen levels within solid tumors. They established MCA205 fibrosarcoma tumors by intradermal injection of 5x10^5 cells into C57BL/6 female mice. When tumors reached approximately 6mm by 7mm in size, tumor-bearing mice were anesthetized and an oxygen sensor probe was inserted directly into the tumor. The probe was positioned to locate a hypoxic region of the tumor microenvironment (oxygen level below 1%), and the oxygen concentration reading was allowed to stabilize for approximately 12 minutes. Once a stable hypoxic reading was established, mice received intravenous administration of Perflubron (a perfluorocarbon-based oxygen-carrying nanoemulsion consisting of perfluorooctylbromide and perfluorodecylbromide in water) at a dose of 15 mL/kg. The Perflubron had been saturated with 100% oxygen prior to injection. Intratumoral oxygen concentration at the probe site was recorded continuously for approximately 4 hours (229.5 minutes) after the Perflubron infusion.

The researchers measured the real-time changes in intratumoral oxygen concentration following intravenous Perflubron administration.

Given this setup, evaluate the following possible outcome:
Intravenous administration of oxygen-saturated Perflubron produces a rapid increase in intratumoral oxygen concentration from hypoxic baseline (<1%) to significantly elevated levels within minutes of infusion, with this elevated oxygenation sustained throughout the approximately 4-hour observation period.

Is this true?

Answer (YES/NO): YES